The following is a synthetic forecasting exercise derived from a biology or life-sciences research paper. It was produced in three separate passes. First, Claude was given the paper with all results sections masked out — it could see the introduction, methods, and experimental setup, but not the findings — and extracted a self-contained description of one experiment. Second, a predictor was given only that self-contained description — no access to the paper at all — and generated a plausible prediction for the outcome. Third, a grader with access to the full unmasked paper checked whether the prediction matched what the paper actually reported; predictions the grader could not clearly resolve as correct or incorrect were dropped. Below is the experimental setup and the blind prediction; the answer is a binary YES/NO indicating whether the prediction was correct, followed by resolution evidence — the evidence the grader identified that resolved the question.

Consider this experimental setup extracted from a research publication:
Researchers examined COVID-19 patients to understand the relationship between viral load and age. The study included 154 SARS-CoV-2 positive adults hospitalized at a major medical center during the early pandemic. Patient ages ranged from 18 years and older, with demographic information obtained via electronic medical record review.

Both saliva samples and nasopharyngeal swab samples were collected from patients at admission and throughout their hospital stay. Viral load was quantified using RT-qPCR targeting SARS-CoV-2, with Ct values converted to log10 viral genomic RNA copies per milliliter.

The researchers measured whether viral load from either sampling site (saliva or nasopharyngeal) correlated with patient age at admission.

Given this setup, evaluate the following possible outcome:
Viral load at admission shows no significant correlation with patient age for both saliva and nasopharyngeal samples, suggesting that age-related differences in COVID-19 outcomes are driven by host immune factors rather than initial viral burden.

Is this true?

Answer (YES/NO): NO